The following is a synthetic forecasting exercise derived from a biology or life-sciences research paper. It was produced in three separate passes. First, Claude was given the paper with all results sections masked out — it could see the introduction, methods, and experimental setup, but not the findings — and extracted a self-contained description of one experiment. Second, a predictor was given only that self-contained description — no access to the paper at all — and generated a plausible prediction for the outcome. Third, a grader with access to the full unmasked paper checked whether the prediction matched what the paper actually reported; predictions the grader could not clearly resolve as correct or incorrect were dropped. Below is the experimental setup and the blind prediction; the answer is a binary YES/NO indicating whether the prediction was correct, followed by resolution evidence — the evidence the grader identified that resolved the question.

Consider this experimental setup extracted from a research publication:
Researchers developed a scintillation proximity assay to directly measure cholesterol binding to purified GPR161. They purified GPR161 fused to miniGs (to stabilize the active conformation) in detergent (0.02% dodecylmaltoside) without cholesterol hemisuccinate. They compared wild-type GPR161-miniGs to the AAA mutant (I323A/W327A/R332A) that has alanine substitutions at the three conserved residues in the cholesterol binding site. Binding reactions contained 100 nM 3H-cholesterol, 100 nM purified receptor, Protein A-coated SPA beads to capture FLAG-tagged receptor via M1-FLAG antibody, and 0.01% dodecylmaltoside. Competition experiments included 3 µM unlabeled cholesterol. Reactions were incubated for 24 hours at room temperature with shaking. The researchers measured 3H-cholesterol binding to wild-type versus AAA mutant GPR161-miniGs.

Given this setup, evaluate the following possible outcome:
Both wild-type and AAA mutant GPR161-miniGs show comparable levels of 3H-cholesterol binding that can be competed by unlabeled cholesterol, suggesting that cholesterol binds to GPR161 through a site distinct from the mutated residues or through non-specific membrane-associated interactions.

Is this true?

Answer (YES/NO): NO